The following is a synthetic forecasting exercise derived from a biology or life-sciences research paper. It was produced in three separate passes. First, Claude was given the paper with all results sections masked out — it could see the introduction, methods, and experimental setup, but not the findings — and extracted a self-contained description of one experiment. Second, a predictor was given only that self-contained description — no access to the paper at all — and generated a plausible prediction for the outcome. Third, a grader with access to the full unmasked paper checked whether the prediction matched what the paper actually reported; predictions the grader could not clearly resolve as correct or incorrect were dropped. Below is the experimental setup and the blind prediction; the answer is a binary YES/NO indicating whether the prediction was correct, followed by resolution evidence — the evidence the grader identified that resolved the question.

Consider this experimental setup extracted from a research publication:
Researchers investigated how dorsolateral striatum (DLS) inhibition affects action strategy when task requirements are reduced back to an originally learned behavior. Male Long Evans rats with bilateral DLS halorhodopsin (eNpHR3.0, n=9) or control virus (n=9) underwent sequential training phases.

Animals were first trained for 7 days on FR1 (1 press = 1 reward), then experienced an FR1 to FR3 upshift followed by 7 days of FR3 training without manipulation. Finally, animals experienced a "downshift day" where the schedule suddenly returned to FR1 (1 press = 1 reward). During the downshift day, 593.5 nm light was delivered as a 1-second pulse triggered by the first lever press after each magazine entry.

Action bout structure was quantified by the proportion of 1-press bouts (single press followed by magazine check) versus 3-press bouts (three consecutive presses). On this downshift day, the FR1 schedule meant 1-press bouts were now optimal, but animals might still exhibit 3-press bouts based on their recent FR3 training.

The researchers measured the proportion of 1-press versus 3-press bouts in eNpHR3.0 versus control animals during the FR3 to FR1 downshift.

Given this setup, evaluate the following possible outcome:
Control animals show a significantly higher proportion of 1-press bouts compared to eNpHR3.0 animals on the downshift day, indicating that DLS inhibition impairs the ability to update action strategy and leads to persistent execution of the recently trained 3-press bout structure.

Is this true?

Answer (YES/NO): NO